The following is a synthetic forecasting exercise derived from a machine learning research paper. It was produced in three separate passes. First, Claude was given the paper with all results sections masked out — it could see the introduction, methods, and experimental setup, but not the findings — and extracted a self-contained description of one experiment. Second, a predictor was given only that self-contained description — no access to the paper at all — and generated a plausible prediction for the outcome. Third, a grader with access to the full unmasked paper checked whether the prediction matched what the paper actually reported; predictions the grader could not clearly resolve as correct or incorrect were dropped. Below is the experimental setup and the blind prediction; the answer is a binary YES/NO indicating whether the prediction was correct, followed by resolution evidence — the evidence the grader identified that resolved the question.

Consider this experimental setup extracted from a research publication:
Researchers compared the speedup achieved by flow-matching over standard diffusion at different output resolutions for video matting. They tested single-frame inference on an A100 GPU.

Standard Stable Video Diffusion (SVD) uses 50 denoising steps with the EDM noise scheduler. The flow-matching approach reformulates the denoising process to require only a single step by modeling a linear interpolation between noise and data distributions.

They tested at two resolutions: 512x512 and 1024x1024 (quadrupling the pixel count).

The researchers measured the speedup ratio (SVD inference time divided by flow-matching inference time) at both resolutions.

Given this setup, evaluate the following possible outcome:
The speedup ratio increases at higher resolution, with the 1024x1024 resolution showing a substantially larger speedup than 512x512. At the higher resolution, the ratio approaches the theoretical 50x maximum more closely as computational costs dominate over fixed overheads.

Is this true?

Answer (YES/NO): NO